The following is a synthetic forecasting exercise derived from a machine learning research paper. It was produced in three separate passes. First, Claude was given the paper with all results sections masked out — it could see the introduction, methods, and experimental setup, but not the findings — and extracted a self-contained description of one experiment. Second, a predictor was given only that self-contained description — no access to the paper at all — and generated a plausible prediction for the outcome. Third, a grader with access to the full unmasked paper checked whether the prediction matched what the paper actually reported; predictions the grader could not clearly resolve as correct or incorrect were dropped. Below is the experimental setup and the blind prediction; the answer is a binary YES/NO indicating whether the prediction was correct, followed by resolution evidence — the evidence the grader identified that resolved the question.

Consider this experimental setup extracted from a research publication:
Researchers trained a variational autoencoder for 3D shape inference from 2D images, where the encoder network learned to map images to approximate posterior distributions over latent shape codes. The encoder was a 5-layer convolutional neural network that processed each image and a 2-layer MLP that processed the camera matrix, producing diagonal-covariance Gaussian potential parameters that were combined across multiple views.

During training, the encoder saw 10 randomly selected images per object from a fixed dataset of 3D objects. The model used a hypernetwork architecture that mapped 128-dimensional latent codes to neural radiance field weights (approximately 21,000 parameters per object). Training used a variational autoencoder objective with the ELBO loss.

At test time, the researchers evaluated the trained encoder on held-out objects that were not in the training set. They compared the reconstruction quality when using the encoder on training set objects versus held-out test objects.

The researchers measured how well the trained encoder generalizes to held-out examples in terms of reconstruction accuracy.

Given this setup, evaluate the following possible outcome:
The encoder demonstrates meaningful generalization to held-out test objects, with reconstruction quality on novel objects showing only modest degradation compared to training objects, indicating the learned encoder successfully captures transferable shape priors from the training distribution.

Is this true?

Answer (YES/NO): NO